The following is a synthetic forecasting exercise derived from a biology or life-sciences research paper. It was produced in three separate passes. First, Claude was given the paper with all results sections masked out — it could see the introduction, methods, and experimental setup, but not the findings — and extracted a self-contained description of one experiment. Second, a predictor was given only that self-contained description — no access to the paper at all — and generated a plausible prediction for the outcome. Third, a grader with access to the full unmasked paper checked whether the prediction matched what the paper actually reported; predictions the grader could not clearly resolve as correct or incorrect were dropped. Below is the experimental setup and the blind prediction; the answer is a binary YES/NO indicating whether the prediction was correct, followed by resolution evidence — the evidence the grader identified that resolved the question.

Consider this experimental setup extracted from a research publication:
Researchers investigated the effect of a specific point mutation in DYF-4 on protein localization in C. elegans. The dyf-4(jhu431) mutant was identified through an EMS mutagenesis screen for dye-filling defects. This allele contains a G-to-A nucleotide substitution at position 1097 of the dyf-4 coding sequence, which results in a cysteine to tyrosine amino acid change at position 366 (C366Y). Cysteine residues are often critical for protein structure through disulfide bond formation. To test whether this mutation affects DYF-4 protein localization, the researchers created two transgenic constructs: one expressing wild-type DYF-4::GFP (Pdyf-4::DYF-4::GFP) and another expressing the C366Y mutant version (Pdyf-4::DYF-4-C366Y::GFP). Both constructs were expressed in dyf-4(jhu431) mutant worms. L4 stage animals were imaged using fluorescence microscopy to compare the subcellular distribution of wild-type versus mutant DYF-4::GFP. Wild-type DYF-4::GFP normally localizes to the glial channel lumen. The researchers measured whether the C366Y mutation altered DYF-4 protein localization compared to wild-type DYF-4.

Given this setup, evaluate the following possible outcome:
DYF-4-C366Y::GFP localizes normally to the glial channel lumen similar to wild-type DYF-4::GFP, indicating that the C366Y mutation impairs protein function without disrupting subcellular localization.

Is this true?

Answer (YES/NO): NO